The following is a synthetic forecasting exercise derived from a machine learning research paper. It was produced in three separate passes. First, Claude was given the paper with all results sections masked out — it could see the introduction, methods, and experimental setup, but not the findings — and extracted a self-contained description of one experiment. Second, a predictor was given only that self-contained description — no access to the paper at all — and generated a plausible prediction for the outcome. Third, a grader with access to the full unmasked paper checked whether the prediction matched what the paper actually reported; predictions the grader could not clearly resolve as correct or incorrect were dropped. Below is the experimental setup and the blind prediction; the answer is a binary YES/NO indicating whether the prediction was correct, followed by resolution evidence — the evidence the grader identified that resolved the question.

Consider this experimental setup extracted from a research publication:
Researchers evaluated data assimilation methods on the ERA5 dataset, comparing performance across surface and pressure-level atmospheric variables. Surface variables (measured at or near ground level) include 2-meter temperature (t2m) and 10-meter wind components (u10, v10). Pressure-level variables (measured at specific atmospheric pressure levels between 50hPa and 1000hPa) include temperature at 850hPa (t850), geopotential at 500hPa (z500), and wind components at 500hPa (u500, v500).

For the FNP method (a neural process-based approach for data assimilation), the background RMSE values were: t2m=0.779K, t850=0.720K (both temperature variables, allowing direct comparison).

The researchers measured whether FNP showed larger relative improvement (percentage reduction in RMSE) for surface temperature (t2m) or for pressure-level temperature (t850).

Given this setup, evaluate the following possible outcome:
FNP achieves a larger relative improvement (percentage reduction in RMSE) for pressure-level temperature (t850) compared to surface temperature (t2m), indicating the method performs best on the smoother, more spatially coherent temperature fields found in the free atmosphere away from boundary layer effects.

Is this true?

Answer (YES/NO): NO